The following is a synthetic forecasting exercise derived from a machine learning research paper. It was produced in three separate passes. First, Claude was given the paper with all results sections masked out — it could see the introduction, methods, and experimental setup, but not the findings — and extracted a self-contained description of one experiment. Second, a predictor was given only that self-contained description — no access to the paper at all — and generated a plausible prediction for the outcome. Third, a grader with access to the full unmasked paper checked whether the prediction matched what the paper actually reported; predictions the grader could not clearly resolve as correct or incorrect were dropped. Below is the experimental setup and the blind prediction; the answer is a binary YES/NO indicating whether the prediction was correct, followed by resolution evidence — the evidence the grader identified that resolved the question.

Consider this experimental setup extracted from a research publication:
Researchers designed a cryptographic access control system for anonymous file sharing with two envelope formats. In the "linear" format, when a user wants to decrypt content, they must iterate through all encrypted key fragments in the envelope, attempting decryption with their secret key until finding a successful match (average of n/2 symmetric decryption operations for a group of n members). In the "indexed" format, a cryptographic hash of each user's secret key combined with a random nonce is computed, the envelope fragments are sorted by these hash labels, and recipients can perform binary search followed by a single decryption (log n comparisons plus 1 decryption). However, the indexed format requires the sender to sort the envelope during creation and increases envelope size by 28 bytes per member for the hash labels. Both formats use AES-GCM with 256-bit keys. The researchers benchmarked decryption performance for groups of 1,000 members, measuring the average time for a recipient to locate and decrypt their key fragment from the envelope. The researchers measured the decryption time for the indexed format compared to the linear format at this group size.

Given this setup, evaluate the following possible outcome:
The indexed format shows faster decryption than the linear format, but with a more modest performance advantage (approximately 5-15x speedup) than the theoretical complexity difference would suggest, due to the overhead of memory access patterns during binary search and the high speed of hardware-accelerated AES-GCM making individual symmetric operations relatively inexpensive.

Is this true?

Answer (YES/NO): NO